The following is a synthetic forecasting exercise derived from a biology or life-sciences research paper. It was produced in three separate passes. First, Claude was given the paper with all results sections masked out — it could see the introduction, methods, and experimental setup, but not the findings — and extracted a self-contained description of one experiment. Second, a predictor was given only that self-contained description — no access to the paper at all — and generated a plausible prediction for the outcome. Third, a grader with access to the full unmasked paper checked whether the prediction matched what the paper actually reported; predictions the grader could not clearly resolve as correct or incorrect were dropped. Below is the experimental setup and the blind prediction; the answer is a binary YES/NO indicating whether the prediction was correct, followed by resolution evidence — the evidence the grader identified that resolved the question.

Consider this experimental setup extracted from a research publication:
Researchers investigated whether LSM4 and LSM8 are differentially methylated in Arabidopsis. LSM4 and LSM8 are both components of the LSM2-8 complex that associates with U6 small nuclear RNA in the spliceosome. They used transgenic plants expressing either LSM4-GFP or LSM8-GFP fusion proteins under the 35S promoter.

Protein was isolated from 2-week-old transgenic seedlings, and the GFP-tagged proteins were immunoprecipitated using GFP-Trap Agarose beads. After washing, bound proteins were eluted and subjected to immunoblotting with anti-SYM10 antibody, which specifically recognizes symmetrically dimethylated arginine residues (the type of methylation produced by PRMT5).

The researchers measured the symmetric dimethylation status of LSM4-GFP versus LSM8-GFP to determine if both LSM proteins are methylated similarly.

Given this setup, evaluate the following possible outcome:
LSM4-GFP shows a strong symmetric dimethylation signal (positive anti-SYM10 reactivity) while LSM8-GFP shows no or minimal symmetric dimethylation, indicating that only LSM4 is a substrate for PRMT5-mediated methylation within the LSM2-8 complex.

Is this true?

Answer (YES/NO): YES